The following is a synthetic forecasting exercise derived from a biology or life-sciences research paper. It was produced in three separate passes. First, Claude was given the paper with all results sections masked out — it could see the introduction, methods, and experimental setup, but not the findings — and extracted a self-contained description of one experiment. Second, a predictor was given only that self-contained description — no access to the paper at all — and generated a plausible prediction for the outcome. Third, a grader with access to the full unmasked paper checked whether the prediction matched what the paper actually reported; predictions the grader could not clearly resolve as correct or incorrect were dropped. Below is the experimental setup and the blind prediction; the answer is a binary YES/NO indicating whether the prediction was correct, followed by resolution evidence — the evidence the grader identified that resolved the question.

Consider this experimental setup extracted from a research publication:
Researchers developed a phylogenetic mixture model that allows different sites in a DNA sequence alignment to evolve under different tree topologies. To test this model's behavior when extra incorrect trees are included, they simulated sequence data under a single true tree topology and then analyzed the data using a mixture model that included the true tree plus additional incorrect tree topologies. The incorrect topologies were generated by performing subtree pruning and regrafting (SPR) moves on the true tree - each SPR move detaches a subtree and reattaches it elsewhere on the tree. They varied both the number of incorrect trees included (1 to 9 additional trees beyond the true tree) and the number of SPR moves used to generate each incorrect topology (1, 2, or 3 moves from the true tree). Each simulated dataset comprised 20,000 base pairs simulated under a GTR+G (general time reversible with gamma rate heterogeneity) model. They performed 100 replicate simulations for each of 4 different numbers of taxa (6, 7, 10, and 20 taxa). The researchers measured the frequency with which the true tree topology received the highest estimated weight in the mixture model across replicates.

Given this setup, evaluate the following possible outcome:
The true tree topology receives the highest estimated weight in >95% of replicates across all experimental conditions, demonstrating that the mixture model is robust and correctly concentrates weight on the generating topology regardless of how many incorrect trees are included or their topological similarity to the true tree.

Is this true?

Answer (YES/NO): NO